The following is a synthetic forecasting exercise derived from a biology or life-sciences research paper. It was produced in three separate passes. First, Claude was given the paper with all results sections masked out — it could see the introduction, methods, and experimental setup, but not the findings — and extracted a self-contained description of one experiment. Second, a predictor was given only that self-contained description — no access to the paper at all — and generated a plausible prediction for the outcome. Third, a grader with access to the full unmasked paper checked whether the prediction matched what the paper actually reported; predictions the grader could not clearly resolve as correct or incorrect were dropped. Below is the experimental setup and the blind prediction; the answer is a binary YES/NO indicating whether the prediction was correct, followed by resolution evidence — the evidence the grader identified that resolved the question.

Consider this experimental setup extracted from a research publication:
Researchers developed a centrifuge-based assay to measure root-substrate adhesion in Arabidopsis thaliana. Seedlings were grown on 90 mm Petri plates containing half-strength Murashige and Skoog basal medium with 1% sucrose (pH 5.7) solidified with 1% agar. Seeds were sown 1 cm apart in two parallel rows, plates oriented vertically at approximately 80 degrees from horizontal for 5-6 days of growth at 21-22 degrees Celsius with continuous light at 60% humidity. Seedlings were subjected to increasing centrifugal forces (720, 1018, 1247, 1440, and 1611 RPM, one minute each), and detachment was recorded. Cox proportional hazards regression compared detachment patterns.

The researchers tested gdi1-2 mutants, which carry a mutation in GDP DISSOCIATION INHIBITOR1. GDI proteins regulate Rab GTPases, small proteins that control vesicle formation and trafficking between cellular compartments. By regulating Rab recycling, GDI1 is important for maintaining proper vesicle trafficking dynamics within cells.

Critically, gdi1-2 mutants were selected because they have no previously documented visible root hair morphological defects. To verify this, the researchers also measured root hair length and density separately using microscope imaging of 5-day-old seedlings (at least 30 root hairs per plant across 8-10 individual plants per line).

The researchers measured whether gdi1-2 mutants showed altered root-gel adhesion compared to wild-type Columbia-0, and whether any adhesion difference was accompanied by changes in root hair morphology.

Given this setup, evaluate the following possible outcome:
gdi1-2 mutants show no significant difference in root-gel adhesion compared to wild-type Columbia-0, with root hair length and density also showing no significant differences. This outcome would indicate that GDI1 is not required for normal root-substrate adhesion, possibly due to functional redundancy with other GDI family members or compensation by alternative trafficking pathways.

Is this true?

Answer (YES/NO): NO